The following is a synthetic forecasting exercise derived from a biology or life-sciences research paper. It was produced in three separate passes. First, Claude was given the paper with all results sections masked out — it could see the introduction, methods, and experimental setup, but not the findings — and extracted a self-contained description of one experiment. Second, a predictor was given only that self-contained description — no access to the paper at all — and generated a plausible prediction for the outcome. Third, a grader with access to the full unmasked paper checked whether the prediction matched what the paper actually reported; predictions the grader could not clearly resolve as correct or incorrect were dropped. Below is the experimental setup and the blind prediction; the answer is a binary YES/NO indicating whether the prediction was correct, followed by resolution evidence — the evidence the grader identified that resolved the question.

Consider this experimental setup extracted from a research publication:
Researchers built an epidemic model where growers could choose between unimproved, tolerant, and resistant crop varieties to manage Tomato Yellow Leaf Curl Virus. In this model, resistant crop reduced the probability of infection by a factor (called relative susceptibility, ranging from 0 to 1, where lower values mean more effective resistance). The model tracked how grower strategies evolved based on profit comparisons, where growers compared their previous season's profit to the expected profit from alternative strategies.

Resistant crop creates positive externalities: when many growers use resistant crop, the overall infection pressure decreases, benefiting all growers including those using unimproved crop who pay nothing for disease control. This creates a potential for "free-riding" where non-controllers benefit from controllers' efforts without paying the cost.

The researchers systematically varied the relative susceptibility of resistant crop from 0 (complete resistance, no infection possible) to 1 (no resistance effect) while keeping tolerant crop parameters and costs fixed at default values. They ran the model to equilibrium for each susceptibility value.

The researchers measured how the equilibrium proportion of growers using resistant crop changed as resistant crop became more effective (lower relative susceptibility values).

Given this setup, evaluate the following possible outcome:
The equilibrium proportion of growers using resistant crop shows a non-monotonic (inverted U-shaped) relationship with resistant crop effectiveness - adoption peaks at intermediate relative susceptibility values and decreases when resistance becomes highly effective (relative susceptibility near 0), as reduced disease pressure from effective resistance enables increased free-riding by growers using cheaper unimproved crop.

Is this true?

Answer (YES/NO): NO